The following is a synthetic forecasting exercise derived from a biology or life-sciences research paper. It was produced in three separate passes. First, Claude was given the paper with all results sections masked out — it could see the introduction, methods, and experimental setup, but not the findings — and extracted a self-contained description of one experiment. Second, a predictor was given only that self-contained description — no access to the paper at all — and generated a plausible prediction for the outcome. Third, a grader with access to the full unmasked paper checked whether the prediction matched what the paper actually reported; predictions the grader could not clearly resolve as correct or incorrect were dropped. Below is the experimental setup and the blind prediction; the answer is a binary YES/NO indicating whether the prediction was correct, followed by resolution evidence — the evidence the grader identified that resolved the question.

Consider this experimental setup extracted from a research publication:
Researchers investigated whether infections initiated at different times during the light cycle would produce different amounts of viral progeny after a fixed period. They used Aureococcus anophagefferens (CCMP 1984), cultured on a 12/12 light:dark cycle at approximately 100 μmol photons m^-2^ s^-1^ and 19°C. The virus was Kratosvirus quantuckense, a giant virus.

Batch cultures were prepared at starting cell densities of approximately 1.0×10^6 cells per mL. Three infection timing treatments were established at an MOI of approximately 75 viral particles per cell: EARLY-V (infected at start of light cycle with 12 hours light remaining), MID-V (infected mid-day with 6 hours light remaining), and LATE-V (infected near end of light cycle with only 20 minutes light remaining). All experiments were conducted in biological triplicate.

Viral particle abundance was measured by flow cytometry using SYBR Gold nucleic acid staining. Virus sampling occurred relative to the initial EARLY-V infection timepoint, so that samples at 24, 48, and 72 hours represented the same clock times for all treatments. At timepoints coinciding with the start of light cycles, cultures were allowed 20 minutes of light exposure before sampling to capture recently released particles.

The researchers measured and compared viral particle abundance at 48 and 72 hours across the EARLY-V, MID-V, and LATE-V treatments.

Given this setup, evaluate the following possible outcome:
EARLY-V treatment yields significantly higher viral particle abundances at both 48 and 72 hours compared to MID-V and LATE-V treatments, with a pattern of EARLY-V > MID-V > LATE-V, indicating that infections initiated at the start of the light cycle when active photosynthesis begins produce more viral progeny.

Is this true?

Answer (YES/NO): NO